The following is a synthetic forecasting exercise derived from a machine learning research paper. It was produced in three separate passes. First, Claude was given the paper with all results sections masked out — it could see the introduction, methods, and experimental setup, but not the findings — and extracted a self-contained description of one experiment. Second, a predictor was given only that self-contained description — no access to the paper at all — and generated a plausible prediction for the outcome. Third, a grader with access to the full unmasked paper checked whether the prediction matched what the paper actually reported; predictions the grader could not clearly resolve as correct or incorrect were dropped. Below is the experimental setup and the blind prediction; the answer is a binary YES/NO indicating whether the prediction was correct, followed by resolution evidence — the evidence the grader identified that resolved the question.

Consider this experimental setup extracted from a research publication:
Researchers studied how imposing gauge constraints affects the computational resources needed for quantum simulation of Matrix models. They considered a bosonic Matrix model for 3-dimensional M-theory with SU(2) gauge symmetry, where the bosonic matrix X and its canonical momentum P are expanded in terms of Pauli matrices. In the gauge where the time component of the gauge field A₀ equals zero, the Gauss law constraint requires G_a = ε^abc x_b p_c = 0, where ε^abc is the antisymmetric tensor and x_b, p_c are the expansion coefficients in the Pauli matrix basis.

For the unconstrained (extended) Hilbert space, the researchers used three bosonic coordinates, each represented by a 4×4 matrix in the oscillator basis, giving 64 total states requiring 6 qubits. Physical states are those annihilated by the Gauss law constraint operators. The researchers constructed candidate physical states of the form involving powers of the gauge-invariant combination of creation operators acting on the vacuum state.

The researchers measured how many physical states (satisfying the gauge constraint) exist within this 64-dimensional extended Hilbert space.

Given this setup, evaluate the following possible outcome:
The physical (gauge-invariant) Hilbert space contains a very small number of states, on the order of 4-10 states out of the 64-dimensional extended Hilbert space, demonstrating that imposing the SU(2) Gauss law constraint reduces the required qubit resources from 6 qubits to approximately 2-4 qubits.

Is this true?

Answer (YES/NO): YES